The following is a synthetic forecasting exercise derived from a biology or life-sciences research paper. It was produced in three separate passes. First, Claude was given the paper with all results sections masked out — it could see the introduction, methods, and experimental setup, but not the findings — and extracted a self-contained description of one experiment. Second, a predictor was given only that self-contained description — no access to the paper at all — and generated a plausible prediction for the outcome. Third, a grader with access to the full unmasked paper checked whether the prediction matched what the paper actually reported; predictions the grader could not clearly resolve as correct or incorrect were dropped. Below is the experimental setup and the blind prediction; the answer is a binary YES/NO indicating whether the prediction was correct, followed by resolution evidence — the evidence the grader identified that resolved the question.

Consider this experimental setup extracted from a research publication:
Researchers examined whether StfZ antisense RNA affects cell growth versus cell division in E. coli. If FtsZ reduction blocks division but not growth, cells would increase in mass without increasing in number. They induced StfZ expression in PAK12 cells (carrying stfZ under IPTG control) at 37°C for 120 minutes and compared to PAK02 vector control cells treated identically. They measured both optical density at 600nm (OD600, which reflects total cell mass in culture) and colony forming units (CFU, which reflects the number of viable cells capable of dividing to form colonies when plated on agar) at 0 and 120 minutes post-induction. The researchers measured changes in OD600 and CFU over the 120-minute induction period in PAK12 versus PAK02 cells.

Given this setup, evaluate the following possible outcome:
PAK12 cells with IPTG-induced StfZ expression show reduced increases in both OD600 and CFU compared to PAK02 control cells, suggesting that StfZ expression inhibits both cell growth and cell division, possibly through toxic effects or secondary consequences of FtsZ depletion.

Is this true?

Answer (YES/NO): NO